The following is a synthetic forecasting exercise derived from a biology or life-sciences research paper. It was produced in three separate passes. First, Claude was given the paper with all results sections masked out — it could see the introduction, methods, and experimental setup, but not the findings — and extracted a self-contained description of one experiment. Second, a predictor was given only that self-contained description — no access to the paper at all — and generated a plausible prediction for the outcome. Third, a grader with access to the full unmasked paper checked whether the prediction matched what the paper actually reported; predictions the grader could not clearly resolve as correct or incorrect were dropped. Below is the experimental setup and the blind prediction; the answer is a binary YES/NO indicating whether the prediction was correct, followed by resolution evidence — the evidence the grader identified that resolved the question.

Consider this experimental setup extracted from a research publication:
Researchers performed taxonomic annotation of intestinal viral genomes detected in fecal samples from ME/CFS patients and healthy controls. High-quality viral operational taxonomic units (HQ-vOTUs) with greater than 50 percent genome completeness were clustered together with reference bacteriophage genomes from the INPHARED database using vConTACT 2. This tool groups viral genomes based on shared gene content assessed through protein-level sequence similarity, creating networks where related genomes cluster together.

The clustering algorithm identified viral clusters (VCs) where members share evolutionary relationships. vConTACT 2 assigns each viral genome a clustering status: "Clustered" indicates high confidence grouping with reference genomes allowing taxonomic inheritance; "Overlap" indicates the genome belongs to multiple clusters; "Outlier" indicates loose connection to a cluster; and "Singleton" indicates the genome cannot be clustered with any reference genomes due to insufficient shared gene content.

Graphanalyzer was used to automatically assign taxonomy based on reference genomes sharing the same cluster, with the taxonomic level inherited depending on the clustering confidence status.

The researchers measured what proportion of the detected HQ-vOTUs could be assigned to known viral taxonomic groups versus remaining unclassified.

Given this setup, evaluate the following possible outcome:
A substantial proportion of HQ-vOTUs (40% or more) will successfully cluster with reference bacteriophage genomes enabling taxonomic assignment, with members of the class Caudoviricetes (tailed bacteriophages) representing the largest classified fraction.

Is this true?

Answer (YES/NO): YES